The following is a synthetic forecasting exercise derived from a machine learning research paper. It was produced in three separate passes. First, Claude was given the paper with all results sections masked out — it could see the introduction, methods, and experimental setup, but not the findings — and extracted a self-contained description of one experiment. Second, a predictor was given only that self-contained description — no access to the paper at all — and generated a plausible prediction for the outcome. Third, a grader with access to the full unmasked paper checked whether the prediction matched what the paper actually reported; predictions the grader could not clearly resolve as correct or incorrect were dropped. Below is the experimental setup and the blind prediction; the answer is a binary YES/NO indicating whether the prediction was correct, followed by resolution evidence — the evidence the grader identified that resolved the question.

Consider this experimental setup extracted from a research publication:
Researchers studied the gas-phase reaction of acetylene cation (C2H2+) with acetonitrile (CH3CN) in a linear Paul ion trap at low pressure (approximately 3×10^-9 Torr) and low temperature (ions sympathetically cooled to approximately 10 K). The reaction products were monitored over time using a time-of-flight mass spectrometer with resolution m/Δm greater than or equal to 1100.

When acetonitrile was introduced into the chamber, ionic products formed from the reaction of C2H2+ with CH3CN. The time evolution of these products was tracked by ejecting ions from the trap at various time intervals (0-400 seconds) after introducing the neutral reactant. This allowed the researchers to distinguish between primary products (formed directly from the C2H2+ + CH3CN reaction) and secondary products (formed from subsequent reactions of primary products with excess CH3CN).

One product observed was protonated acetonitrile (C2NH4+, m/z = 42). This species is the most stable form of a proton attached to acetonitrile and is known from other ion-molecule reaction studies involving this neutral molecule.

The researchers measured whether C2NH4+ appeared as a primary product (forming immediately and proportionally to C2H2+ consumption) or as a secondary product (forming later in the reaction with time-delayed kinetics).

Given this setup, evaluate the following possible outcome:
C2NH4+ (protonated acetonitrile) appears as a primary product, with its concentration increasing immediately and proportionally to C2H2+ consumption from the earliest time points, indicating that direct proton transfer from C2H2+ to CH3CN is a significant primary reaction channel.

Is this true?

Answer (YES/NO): NO